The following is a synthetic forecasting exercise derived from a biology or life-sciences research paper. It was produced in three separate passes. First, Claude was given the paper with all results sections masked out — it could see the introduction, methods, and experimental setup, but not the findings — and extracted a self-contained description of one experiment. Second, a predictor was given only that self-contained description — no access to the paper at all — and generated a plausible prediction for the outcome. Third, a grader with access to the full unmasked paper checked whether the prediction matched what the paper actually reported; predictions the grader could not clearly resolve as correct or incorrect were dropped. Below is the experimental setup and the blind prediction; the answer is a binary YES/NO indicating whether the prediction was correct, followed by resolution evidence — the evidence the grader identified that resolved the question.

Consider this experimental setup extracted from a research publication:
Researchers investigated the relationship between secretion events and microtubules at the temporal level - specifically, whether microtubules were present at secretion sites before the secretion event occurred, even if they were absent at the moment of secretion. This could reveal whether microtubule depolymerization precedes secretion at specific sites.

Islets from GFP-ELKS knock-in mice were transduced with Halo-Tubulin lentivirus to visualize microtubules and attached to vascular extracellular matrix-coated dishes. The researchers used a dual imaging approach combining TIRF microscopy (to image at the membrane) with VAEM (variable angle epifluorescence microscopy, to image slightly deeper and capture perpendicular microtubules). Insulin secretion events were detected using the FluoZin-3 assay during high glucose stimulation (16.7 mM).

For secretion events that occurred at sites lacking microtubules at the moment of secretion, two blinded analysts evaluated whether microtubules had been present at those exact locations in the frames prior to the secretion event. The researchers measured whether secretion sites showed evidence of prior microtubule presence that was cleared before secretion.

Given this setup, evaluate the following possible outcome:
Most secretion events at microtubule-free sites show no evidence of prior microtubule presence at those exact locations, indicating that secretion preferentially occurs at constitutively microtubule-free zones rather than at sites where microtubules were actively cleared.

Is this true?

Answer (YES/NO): YES